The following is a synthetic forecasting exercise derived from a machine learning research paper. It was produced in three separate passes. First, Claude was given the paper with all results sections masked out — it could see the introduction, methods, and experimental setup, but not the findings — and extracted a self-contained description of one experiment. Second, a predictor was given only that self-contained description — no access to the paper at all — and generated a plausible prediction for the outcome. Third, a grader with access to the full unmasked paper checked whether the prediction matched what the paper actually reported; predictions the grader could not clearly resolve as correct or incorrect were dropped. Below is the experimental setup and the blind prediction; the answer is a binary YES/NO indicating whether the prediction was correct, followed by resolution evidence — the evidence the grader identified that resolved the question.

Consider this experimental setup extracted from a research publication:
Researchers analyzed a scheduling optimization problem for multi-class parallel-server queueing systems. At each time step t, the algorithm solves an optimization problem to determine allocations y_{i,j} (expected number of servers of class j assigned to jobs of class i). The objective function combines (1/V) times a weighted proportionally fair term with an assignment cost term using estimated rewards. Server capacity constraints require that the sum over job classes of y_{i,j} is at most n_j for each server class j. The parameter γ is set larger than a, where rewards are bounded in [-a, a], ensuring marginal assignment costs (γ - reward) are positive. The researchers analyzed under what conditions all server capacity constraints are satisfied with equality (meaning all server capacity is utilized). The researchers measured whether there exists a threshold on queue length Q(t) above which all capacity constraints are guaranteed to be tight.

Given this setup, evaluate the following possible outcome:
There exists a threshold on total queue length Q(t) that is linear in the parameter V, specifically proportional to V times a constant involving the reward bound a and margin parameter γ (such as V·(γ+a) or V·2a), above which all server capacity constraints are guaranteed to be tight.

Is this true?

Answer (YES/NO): YES